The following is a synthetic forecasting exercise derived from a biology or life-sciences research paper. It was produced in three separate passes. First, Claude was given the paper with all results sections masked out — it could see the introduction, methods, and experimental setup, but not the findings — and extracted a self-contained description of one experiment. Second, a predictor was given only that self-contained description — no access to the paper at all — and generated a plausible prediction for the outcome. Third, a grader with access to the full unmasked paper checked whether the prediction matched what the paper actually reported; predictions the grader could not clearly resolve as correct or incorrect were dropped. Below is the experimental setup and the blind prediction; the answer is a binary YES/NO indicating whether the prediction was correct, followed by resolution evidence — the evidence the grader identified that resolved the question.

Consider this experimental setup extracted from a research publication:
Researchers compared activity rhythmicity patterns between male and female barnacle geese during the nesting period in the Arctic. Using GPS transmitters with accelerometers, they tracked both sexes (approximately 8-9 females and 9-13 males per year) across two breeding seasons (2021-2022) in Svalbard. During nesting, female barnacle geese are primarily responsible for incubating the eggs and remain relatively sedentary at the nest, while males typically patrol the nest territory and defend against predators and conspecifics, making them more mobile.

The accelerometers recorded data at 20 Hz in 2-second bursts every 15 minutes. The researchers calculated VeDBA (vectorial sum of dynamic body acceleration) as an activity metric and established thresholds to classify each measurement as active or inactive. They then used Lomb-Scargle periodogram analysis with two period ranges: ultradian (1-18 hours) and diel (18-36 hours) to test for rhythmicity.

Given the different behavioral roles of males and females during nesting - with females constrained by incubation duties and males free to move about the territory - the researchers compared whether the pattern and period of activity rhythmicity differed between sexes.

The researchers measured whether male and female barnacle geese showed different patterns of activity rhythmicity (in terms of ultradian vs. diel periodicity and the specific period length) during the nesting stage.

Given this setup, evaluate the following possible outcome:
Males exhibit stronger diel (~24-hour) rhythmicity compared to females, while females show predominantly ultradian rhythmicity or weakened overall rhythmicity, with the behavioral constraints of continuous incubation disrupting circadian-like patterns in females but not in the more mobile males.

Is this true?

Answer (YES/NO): NO